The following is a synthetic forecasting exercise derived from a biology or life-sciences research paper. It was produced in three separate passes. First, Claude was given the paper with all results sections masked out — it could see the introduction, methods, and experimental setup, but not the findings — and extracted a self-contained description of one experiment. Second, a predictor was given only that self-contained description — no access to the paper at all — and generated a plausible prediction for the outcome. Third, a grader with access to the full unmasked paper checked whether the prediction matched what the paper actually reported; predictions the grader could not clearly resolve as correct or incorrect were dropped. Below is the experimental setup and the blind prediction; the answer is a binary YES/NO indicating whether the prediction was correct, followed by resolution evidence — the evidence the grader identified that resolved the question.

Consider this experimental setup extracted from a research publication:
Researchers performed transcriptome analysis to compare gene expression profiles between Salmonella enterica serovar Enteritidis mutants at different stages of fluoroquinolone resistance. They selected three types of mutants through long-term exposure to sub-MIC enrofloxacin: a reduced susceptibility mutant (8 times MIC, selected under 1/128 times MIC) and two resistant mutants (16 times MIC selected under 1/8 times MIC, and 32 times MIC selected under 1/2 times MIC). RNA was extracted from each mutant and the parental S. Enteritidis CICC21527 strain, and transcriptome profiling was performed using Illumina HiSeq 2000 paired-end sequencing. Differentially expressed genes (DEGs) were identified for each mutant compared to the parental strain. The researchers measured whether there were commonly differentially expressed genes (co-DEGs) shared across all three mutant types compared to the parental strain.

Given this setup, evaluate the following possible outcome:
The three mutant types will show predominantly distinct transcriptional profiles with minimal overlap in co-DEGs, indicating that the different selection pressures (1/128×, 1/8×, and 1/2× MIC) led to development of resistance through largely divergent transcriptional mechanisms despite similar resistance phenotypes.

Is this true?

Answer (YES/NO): NO